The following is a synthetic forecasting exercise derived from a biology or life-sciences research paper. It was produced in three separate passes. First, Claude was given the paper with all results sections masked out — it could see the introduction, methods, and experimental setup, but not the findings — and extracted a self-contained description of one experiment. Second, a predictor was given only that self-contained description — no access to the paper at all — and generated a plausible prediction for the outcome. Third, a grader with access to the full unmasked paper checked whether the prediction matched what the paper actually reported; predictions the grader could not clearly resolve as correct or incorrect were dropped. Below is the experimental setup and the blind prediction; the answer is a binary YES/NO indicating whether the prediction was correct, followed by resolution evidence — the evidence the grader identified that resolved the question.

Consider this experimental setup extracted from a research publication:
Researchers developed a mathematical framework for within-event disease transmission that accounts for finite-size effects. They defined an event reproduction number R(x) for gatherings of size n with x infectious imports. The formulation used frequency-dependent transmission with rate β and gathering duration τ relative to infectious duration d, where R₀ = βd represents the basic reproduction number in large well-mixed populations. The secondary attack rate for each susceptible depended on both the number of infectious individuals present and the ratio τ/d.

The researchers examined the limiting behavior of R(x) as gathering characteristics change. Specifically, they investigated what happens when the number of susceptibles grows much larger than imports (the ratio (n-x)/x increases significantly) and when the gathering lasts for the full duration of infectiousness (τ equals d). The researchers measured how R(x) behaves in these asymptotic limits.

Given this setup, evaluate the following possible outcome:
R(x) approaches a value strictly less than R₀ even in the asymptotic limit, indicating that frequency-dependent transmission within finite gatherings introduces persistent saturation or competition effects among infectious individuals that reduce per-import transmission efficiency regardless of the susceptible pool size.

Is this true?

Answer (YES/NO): NO